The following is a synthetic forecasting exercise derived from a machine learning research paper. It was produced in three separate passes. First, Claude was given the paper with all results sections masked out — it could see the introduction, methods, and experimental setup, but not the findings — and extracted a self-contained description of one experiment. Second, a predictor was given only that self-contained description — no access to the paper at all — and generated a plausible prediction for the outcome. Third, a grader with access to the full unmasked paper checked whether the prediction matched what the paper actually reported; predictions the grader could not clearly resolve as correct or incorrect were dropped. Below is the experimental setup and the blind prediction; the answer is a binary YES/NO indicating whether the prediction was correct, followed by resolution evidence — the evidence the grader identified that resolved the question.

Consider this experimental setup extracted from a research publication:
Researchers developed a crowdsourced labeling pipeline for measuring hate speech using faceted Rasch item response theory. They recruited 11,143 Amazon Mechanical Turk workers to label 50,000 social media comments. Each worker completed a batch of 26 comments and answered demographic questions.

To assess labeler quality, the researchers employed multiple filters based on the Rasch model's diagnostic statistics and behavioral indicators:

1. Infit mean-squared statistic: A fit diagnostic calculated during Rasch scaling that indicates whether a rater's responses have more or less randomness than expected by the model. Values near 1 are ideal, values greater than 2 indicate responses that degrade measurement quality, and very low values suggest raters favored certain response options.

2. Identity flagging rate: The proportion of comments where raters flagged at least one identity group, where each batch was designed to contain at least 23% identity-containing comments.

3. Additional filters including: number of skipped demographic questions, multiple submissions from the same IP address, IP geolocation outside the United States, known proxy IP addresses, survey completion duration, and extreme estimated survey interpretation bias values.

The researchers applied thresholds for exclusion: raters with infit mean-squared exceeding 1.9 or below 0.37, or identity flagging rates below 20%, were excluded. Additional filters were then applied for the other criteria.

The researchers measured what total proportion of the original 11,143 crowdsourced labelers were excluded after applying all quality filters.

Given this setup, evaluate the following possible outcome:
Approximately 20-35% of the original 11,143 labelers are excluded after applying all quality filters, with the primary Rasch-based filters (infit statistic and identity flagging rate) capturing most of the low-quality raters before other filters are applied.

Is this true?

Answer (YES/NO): YES